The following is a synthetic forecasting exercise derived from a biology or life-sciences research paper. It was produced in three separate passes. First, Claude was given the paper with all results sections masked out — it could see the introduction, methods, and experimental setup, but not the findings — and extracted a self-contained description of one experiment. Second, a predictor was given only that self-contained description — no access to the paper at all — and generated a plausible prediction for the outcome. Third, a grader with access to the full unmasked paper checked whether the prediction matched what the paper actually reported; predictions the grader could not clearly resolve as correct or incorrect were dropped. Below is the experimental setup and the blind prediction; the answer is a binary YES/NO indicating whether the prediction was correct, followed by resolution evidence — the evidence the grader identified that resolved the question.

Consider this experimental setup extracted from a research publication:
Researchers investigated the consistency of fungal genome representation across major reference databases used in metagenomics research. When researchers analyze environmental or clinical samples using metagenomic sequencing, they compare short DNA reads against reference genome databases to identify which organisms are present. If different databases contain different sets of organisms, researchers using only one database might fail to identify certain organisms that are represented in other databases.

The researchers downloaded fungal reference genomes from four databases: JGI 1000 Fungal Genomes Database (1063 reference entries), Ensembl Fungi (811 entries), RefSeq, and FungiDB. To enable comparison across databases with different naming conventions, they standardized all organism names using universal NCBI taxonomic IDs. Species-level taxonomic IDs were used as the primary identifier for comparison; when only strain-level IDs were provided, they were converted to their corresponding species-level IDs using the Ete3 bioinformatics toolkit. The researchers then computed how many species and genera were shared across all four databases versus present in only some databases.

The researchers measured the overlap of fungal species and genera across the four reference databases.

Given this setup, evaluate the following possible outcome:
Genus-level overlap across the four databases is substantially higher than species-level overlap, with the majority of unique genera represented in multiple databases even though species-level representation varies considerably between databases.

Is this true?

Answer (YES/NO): NO